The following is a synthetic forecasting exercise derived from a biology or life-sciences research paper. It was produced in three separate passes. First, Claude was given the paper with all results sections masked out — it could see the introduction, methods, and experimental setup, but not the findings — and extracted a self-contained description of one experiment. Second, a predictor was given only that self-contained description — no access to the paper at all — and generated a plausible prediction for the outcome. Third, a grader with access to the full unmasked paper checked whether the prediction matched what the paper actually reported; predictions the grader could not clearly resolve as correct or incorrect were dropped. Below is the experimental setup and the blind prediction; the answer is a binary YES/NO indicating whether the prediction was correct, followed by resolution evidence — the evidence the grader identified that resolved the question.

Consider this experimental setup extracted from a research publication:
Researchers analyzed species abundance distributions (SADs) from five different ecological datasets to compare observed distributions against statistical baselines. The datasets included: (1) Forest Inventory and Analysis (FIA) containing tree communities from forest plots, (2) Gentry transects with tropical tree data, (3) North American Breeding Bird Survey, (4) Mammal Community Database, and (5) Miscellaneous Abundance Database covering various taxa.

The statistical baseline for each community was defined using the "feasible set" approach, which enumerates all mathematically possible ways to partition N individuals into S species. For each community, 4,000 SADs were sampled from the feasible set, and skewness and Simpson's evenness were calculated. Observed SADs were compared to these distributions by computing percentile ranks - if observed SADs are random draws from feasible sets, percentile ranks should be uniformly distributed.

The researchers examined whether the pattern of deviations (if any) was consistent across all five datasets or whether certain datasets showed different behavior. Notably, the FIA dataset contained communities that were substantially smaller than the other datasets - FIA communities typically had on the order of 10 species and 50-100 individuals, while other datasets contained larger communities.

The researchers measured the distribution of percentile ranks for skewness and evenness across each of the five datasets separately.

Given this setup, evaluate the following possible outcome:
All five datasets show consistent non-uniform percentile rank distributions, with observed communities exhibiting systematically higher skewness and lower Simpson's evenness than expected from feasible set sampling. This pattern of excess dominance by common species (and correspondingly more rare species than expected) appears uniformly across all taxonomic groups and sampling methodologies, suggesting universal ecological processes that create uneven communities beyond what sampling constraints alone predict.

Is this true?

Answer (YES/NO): NO